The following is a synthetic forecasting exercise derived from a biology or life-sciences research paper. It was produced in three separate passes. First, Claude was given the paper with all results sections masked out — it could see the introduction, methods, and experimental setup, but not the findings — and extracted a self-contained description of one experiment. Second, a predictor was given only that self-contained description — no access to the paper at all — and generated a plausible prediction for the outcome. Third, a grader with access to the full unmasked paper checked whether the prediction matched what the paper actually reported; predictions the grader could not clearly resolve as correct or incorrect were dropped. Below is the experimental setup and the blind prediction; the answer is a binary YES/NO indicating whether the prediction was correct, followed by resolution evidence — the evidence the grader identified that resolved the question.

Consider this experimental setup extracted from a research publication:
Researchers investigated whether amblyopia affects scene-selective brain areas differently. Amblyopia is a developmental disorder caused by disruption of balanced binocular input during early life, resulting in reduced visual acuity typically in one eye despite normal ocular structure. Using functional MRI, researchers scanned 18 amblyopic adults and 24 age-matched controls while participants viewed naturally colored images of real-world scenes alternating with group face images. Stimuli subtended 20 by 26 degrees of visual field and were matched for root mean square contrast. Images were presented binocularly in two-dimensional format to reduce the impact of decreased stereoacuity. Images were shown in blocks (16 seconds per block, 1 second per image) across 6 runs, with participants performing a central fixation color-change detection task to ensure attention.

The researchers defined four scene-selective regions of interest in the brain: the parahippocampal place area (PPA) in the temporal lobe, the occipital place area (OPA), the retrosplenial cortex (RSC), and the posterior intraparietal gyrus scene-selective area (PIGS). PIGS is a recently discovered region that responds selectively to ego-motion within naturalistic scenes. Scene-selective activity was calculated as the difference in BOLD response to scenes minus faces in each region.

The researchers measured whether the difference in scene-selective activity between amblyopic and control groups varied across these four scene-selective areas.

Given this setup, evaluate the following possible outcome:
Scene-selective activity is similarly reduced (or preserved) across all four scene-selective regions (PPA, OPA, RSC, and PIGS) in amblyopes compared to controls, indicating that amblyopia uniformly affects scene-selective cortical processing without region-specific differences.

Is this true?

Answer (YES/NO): NO